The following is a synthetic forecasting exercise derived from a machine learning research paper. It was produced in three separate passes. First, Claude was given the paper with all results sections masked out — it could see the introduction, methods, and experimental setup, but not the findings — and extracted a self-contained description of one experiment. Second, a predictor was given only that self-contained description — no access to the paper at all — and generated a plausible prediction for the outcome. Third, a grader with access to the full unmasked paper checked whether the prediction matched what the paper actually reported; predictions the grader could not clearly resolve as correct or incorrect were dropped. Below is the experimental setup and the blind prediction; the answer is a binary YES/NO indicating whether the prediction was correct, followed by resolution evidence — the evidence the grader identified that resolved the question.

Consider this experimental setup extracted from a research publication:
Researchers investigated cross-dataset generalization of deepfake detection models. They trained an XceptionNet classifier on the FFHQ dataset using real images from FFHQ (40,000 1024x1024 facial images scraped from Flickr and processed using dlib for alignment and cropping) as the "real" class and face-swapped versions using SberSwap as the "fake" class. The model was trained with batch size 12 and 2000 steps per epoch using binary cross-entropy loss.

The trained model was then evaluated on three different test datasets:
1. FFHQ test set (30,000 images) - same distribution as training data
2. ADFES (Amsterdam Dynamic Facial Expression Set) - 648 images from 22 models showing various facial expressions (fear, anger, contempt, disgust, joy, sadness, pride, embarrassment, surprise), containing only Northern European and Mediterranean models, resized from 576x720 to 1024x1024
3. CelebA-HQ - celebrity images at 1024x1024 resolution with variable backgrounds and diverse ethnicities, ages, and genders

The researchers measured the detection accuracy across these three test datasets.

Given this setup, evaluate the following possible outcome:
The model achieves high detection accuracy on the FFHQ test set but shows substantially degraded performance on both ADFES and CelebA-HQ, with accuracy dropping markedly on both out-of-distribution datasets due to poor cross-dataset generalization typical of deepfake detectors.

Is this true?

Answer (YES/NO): NO